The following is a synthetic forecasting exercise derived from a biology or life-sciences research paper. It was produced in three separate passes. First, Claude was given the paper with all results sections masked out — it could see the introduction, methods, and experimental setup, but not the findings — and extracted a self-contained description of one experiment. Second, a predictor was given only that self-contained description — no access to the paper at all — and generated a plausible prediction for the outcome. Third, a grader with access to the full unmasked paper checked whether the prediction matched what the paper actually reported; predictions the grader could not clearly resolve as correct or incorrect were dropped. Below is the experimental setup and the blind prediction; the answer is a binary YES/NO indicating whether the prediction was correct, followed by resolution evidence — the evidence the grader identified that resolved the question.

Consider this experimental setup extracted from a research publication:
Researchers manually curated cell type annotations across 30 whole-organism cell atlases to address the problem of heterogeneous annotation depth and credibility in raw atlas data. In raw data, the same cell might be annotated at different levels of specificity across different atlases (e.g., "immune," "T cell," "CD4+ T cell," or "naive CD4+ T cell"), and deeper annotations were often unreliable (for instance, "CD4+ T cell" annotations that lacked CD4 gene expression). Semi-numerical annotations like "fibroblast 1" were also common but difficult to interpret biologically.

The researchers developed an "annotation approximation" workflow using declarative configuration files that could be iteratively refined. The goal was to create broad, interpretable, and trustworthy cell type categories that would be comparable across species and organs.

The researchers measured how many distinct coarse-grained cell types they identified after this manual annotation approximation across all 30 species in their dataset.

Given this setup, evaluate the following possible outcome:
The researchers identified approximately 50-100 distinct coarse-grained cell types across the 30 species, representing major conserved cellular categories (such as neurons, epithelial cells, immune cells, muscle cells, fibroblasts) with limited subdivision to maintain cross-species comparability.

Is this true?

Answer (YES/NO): NO